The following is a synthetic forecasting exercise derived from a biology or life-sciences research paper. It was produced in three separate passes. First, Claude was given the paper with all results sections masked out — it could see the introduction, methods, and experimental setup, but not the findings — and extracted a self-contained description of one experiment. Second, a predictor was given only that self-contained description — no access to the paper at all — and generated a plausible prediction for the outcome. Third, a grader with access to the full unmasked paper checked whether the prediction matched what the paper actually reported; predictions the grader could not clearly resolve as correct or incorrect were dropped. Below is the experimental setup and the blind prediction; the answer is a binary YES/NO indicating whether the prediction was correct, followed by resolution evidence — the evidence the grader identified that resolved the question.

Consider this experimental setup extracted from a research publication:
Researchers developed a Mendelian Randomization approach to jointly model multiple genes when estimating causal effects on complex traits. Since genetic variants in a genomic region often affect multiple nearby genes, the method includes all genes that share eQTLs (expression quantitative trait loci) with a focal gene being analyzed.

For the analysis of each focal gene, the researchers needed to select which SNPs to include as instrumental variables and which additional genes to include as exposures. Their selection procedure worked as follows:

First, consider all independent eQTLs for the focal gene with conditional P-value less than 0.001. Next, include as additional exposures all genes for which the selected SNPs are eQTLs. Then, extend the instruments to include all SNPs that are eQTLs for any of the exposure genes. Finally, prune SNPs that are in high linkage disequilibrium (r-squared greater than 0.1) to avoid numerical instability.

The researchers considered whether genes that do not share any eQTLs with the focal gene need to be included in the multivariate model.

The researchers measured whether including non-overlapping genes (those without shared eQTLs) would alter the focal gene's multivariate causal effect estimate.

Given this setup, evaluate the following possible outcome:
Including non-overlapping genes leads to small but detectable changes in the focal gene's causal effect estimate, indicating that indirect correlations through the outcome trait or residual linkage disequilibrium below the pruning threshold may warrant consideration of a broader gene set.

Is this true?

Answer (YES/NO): NO